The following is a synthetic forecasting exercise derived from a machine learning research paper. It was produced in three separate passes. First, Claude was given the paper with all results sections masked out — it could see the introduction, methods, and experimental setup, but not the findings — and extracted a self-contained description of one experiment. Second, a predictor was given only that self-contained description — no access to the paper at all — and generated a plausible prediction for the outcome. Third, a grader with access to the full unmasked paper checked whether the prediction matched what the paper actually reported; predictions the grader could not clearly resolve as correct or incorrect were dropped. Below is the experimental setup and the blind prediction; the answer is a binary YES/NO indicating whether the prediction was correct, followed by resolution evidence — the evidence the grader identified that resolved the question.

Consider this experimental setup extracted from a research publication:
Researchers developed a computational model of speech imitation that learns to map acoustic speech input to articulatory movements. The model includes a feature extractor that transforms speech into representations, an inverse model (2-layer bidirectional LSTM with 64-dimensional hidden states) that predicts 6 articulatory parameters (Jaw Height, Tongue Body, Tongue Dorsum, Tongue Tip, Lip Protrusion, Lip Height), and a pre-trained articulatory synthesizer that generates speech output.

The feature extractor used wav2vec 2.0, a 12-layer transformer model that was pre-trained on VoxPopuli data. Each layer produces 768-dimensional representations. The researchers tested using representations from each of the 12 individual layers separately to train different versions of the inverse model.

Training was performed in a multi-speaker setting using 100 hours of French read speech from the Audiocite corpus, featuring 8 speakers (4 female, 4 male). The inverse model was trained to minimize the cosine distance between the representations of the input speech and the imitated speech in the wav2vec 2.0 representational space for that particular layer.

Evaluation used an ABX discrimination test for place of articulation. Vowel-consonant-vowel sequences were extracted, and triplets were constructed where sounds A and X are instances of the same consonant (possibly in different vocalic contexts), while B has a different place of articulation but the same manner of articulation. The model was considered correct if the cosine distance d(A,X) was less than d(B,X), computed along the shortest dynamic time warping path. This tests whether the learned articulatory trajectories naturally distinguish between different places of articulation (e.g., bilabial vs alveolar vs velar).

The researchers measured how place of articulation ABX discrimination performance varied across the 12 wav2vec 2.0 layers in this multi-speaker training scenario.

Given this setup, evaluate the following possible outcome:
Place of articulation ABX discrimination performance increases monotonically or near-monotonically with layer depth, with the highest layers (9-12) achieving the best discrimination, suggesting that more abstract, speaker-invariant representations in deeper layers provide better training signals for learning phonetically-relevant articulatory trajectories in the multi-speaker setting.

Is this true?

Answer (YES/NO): NO